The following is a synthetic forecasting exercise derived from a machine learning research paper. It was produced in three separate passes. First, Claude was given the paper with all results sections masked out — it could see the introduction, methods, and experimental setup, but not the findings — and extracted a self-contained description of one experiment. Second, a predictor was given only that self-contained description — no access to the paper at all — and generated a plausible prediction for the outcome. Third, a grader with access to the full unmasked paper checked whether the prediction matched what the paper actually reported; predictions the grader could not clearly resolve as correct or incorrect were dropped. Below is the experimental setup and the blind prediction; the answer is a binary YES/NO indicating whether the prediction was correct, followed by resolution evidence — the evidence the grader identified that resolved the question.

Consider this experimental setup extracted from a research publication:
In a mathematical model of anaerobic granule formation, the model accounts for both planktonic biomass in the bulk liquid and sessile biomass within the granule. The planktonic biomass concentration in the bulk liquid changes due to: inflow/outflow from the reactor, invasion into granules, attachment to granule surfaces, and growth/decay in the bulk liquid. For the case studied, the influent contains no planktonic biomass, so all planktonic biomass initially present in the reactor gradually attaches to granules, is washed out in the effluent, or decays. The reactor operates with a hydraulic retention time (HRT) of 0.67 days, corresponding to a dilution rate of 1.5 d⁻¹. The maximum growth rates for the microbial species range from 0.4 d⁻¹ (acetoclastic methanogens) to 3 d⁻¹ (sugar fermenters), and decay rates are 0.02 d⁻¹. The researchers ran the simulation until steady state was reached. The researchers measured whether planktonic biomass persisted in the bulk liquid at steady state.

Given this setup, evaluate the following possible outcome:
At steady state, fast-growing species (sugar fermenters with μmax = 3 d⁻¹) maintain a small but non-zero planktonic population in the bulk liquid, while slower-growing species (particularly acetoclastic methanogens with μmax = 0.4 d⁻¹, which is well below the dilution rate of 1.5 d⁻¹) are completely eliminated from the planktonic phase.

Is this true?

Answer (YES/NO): NO